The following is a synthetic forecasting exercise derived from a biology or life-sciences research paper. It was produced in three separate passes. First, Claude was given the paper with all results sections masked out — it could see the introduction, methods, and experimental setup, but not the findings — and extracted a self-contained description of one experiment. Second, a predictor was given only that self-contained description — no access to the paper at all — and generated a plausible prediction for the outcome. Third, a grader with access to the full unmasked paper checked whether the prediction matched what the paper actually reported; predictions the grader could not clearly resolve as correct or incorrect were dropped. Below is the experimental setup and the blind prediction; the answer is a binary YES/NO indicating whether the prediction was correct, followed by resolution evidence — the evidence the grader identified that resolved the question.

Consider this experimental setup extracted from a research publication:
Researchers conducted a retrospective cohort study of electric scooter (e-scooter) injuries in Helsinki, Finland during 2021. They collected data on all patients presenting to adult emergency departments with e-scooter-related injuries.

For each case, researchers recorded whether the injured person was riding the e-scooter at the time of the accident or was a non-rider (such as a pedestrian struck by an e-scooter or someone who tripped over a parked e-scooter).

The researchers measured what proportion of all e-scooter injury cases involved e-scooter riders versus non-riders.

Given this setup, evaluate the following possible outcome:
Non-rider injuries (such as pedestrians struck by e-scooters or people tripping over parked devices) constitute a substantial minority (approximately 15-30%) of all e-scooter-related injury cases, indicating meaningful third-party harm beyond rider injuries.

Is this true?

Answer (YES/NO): NO